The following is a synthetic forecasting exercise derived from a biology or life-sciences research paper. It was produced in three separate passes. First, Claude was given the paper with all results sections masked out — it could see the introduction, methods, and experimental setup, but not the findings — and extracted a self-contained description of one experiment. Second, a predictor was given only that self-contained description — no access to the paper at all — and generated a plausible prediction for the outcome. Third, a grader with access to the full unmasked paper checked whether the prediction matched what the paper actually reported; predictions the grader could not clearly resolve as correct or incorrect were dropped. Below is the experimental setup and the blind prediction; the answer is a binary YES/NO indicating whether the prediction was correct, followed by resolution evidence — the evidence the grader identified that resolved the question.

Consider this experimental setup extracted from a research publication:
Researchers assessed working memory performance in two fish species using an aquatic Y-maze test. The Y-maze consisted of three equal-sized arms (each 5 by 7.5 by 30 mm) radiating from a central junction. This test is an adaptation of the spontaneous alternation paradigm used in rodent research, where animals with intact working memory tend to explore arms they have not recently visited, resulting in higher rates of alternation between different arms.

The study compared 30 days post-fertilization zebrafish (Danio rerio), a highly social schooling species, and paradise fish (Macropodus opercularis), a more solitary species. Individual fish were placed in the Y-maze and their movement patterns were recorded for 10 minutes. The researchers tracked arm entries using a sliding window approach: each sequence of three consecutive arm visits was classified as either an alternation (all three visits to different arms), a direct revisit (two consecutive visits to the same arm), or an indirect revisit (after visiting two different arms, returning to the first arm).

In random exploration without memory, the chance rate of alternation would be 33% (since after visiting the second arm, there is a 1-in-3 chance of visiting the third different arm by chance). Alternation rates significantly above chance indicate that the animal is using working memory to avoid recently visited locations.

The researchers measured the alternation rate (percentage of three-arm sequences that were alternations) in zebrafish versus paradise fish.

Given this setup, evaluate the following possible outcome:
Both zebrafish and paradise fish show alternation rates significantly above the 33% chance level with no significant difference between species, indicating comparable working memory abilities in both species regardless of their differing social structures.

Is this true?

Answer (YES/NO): NO